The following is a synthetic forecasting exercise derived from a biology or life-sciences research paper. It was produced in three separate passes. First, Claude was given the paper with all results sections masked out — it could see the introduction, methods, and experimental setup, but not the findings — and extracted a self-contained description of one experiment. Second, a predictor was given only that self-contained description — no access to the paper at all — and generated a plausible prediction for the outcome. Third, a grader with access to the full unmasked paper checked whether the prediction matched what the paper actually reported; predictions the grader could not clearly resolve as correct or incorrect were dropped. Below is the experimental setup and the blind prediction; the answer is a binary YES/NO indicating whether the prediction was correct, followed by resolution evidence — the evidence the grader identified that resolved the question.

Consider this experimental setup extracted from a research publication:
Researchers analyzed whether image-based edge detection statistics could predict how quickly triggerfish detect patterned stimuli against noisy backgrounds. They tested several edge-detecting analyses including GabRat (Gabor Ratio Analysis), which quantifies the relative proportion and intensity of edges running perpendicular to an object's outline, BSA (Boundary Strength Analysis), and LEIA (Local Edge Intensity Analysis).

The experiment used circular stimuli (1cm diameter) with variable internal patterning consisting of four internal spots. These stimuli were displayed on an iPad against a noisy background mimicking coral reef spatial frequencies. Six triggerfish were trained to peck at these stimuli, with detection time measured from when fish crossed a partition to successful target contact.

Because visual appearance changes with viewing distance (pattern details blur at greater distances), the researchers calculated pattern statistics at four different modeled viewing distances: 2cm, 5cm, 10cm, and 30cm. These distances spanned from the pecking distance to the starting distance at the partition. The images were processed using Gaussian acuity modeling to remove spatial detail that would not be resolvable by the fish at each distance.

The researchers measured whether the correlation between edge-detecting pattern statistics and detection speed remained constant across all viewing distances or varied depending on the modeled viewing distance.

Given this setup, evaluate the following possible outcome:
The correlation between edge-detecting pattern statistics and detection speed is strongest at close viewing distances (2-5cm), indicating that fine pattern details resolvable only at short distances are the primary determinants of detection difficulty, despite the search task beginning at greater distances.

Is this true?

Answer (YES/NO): NO